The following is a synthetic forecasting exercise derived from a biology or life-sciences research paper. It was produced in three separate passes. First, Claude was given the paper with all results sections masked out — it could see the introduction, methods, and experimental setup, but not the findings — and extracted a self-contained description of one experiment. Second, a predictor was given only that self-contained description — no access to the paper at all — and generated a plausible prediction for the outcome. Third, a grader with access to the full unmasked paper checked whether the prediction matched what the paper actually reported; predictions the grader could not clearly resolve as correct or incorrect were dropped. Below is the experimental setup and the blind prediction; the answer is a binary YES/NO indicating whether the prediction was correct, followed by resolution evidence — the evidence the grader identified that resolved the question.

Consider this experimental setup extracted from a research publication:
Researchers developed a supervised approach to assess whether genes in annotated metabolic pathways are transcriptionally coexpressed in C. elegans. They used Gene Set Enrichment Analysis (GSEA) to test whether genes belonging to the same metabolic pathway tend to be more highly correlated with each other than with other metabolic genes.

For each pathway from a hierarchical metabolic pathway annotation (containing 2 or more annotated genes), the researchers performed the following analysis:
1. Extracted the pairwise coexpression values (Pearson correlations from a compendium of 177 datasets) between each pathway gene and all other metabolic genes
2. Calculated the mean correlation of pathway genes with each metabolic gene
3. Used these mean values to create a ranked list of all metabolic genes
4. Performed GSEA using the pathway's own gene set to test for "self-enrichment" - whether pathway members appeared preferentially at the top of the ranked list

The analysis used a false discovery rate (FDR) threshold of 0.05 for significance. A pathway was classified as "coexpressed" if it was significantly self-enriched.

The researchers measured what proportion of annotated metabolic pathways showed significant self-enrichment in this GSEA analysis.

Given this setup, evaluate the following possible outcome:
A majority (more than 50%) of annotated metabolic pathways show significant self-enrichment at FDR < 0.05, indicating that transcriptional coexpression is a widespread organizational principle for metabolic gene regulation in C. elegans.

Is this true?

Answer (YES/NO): YES